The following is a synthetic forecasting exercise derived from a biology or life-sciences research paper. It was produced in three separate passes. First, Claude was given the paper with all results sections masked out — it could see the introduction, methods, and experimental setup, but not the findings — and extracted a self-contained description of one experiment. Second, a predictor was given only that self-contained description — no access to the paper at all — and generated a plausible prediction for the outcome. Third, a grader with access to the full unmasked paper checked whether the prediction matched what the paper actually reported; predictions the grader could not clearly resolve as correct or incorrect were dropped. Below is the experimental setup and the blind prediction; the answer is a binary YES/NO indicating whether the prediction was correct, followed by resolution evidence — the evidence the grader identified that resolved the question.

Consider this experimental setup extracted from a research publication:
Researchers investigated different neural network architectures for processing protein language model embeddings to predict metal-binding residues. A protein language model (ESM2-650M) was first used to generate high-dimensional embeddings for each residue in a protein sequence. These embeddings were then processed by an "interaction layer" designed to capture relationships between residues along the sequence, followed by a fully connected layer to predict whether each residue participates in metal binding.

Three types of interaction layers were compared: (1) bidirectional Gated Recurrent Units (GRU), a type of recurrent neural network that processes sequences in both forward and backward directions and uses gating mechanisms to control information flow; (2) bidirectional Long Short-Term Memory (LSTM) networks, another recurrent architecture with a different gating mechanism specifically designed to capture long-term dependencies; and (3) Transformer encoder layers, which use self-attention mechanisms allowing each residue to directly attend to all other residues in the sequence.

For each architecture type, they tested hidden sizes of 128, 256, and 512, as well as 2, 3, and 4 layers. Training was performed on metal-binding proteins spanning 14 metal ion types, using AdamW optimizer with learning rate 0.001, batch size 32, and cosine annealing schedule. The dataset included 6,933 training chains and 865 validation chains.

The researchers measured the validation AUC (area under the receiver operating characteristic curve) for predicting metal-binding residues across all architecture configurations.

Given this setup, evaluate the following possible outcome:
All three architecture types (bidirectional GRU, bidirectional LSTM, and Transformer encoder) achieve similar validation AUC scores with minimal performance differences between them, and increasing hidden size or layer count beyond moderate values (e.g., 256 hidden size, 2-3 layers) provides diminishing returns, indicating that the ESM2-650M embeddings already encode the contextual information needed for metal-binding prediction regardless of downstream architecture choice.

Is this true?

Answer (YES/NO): NO